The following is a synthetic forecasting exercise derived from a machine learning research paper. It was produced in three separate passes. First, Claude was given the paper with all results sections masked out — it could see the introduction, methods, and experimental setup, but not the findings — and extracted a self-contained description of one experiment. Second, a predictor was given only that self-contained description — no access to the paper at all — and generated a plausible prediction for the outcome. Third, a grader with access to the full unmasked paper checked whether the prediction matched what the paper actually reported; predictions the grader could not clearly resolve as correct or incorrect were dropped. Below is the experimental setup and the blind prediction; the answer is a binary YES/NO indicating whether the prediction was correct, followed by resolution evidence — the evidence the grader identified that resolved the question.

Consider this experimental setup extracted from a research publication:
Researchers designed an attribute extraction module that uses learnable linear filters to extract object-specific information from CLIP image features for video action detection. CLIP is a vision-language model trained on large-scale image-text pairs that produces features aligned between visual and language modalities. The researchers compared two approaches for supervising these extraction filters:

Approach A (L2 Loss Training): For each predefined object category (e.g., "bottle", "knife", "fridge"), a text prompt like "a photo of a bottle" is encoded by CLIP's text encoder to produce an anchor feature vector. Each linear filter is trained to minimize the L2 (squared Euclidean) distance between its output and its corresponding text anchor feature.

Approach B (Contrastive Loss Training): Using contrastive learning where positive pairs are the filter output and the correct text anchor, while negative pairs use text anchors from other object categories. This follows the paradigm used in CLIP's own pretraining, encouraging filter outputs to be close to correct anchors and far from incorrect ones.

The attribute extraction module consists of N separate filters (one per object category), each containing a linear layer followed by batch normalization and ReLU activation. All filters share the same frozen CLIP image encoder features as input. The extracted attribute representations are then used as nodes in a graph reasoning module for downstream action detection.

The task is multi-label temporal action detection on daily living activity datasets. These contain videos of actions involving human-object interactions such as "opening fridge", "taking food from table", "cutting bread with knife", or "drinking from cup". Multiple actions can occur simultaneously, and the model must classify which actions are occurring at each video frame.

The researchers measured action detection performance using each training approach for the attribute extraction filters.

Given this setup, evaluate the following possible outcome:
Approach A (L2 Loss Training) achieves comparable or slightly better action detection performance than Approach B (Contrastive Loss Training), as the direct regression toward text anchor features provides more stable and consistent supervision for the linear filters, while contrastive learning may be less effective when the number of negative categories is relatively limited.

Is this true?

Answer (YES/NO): YES